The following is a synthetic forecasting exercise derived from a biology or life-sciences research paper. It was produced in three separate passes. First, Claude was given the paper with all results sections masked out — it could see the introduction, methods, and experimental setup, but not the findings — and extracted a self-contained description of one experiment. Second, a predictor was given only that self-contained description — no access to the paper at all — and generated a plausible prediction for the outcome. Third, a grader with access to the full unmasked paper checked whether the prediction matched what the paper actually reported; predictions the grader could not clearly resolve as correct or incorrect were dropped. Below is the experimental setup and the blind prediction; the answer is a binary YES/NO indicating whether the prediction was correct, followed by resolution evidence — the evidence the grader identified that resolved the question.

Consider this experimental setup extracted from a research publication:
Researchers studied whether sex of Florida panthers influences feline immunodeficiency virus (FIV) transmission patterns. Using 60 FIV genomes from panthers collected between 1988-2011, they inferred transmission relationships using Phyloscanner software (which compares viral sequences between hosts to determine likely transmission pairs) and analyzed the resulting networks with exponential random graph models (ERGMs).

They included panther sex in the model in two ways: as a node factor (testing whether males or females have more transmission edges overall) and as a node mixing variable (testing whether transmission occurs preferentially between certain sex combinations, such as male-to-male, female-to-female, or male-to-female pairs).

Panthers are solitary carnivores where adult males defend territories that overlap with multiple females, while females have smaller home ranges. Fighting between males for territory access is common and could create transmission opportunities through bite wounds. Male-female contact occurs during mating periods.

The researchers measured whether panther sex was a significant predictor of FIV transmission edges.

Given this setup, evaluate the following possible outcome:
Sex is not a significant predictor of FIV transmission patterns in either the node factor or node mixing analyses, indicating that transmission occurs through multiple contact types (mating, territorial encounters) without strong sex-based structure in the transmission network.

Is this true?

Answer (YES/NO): YES